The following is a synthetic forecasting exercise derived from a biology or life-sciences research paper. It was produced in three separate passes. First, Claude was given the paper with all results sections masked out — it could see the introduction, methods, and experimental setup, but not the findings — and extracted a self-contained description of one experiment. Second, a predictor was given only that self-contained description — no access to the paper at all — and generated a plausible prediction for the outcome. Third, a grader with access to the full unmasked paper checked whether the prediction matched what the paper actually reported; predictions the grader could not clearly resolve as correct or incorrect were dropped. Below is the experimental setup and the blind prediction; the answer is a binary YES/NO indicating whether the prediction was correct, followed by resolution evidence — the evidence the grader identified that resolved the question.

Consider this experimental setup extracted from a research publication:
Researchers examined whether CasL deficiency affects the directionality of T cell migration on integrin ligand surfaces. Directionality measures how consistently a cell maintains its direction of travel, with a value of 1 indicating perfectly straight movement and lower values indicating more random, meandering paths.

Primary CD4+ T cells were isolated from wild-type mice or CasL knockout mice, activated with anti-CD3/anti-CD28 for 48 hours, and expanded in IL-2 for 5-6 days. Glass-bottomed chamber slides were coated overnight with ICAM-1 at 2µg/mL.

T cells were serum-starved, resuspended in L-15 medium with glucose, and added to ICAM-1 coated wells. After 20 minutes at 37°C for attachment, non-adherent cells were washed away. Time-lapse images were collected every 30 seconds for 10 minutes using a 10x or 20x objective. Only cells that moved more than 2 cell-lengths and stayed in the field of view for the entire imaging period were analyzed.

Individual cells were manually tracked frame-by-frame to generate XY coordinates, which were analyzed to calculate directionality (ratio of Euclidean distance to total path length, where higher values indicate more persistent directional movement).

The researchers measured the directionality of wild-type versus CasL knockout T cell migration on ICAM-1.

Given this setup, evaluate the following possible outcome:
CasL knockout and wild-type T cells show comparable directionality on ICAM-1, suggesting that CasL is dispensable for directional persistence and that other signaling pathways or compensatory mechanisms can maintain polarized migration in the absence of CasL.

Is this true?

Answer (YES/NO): NO